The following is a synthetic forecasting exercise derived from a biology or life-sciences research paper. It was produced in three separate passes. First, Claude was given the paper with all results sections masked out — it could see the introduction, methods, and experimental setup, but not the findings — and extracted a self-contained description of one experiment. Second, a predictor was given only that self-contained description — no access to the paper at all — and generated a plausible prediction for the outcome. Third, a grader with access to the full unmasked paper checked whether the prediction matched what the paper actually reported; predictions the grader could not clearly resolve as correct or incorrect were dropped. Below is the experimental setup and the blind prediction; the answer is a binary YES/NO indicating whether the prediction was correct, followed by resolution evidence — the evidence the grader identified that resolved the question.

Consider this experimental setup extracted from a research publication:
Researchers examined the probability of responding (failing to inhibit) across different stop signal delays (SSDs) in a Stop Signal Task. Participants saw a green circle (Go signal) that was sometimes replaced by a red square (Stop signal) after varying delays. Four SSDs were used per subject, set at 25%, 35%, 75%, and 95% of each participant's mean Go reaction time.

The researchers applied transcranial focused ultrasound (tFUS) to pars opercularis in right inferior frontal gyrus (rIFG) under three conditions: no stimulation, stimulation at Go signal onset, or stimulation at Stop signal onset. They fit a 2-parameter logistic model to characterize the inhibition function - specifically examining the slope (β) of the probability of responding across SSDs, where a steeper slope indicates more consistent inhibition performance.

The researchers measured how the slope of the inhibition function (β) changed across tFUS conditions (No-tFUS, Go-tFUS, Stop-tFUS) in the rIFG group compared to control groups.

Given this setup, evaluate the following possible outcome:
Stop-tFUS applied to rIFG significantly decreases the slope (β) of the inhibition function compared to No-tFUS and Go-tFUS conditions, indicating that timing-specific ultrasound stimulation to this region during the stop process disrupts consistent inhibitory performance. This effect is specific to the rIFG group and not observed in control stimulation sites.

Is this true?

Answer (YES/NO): NO